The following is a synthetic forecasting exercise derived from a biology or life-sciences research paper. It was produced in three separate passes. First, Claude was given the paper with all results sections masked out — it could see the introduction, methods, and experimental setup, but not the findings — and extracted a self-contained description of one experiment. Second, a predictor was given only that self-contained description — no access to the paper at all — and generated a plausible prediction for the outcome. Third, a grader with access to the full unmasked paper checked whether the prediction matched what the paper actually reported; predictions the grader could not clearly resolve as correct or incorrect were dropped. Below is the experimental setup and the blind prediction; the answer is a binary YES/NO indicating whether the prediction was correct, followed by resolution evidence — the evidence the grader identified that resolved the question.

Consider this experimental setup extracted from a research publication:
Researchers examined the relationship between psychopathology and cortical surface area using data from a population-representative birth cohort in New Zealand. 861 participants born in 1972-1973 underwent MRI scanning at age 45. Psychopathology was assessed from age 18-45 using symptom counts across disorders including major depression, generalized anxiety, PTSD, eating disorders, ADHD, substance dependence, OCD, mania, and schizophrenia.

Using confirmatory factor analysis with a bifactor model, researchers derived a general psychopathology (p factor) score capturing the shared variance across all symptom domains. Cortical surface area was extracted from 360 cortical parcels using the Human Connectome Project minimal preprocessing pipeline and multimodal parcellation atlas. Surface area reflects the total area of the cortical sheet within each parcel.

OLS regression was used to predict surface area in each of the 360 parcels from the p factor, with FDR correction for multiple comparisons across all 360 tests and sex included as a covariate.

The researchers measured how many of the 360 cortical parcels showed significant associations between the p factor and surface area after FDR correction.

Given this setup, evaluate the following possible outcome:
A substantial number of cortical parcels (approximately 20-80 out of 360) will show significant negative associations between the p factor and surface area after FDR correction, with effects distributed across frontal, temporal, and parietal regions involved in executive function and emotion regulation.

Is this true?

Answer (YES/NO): NO